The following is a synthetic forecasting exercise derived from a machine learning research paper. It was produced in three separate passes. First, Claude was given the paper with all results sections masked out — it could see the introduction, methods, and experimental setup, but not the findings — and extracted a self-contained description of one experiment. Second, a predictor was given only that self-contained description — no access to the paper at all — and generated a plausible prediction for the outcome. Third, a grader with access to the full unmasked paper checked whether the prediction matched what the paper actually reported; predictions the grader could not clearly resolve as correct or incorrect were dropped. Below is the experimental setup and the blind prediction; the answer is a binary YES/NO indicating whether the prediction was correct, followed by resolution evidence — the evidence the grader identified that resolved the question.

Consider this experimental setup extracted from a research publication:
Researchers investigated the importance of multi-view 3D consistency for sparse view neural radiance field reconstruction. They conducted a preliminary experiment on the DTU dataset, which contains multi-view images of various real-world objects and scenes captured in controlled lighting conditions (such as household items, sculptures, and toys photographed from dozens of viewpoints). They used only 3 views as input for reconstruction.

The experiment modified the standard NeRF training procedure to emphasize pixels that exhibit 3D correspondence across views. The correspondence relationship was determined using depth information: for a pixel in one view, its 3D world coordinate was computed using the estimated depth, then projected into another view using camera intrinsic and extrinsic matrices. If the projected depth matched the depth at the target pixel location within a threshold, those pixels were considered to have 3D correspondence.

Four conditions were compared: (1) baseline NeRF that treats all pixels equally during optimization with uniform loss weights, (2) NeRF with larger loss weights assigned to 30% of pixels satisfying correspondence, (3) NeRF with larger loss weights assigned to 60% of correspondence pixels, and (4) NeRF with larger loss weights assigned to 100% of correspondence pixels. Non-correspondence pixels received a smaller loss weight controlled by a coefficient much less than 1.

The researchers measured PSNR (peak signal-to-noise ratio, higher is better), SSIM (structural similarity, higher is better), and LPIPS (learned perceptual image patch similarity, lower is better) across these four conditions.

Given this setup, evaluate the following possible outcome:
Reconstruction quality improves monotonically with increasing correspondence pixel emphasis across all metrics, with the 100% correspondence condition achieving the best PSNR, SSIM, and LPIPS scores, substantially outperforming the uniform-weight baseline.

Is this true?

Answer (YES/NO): YES